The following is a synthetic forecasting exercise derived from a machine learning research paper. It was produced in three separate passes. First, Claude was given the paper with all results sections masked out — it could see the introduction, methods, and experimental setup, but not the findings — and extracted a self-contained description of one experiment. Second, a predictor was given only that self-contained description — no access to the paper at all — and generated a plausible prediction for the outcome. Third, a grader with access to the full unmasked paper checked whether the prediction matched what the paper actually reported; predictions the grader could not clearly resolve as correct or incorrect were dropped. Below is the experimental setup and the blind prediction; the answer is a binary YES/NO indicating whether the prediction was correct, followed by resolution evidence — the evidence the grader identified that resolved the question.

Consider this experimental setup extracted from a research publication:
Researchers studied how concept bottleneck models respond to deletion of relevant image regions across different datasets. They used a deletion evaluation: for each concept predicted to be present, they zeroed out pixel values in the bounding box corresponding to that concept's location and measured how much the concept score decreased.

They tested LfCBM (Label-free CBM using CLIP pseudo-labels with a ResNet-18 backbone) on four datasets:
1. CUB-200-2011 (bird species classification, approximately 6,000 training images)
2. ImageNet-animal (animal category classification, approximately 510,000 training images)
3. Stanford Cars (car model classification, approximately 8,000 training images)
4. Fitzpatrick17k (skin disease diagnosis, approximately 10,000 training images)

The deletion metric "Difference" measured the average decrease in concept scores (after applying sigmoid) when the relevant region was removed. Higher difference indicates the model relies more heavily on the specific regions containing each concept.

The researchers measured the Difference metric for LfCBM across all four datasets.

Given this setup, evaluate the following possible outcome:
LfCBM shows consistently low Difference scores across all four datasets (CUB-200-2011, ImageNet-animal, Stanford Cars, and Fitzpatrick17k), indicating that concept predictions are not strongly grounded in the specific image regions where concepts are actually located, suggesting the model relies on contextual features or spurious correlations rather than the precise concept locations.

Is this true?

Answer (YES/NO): YES